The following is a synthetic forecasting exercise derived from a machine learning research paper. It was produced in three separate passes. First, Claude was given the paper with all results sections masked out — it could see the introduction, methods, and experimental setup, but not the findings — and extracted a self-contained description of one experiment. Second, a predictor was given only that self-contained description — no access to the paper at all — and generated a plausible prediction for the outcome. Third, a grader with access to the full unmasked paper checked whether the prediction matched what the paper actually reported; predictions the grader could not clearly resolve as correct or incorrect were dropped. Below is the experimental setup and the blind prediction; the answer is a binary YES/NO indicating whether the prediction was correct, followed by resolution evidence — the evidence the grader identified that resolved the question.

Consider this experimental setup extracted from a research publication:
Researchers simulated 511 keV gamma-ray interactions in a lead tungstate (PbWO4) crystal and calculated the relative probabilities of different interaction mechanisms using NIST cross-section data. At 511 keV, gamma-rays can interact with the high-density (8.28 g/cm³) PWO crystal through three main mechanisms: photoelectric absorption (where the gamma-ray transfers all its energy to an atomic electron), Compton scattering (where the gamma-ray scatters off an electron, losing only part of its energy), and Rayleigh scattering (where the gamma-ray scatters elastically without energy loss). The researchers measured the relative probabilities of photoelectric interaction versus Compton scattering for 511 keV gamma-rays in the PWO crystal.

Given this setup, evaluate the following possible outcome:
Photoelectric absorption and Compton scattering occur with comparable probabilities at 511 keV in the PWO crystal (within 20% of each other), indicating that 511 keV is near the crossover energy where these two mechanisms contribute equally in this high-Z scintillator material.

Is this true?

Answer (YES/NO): YES